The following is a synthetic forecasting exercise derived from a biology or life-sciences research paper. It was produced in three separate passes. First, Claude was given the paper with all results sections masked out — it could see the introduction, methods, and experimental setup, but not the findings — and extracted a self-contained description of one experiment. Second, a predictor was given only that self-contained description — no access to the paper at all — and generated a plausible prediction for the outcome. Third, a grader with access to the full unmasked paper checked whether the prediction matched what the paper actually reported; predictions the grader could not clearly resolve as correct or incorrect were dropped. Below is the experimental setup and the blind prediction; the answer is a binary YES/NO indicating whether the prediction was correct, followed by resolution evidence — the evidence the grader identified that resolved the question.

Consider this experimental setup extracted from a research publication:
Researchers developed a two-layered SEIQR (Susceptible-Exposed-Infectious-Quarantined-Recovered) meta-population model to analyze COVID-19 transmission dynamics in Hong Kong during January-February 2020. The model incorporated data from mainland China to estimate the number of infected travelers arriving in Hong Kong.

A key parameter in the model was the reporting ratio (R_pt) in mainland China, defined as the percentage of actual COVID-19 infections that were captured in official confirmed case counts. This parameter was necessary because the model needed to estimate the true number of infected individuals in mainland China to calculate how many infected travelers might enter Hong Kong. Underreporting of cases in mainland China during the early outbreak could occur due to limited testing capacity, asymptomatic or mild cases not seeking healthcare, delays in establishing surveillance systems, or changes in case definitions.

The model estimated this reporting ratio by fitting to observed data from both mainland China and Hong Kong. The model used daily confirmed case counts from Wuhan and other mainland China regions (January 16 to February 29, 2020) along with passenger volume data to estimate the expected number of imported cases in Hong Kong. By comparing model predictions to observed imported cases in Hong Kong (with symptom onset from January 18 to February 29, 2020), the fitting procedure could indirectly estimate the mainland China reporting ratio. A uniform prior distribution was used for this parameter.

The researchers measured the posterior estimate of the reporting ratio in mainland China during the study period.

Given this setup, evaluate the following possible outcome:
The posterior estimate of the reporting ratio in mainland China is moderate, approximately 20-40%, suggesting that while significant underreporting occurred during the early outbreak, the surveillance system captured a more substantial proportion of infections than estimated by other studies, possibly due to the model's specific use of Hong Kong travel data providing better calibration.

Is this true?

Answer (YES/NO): YES